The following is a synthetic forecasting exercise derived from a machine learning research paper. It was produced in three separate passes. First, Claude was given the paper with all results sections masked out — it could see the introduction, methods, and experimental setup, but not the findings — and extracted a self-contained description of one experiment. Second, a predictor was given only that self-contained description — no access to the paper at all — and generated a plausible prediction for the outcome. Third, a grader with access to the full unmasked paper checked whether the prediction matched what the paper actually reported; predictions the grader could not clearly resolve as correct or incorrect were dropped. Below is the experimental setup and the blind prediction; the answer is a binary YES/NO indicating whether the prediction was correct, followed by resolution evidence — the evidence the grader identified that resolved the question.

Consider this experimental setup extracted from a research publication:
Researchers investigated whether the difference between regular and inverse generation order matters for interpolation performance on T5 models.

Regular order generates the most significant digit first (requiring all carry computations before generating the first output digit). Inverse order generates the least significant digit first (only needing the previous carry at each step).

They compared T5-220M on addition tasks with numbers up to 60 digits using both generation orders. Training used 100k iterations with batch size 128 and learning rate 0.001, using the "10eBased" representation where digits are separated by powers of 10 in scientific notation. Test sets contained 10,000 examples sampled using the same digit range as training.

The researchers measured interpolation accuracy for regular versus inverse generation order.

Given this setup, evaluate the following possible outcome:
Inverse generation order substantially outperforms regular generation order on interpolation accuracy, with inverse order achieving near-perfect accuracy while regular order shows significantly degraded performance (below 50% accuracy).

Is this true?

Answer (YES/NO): NO